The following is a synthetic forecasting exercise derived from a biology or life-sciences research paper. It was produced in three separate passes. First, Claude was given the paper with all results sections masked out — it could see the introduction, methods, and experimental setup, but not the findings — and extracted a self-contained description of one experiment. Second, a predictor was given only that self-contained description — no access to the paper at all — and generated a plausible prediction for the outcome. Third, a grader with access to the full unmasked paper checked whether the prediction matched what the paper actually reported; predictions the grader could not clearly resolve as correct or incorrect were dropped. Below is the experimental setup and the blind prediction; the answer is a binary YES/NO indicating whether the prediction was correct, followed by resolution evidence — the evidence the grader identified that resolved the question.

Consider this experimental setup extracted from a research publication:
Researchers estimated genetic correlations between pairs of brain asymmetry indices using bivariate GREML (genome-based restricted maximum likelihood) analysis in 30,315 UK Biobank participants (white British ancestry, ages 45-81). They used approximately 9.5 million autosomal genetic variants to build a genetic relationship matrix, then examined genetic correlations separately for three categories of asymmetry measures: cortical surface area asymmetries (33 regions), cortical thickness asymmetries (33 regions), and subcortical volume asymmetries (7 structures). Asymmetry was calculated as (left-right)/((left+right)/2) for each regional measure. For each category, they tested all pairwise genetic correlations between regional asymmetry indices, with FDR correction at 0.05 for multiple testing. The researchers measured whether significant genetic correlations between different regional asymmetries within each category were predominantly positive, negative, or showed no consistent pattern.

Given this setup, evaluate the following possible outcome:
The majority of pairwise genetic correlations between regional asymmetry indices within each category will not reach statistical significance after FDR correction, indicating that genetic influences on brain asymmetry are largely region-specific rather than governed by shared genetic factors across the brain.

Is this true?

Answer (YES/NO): YES